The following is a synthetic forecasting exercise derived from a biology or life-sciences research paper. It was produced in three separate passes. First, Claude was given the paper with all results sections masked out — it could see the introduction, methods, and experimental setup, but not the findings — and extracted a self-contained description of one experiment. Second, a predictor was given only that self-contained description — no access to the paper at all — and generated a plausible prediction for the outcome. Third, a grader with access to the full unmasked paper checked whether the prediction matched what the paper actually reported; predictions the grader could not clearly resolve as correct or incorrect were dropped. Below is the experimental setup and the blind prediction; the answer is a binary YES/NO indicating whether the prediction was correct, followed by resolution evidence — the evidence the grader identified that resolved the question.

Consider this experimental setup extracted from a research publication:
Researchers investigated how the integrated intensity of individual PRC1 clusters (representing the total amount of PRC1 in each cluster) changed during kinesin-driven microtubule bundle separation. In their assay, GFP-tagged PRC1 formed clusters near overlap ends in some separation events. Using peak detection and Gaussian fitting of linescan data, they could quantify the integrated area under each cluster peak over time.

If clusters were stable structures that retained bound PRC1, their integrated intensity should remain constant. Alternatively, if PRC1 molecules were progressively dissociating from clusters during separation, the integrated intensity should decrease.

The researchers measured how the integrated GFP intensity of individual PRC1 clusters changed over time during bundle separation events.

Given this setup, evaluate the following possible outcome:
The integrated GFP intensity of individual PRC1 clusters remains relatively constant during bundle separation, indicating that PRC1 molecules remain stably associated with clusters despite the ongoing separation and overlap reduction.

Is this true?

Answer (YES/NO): NO